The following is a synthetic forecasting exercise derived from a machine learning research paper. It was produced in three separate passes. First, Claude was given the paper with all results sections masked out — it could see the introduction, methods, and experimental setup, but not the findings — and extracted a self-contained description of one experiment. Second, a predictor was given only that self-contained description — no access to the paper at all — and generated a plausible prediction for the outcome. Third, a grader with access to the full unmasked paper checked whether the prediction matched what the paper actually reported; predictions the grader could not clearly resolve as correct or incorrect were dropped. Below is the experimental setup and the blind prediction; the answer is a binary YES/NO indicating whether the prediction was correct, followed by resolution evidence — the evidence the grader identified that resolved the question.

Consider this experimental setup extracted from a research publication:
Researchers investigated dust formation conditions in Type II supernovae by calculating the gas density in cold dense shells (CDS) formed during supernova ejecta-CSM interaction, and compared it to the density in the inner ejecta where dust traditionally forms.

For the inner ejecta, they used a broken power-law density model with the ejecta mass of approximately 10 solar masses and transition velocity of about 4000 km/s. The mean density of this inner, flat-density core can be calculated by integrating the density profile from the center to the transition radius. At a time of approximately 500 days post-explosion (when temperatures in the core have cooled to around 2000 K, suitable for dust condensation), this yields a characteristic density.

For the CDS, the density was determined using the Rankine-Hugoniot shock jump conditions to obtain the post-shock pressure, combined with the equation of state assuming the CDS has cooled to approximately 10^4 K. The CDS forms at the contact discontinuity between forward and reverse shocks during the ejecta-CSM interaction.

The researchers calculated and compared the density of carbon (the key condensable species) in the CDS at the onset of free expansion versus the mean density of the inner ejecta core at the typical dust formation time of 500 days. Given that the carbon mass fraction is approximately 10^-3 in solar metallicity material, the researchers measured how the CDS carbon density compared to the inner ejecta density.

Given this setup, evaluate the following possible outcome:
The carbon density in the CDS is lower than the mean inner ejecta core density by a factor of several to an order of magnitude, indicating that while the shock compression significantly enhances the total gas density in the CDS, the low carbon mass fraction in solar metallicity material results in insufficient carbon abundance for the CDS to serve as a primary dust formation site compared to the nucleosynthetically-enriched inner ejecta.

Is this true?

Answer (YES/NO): NO